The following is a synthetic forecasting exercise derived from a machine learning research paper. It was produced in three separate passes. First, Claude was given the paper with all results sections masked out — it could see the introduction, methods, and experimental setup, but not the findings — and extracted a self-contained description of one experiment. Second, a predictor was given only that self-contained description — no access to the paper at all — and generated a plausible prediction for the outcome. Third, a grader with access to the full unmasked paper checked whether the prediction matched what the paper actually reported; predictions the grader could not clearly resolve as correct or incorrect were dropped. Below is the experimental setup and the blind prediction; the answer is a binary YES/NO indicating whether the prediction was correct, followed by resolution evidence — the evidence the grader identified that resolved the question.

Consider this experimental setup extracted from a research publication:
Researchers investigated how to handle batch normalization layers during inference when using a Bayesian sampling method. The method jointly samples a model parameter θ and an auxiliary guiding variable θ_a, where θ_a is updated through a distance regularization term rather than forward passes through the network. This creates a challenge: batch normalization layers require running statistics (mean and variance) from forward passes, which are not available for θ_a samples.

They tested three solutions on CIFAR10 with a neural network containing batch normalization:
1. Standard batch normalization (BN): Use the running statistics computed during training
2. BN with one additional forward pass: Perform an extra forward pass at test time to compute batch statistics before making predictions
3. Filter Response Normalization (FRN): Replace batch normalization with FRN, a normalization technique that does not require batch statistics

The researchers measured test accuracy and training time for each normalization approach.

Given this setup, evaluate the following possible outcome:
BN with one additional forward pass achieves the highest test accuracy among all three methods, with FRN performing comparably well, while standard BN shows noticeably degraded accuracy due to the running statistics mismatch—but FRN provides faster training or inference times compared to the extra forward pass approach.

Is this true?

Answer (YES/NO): NO